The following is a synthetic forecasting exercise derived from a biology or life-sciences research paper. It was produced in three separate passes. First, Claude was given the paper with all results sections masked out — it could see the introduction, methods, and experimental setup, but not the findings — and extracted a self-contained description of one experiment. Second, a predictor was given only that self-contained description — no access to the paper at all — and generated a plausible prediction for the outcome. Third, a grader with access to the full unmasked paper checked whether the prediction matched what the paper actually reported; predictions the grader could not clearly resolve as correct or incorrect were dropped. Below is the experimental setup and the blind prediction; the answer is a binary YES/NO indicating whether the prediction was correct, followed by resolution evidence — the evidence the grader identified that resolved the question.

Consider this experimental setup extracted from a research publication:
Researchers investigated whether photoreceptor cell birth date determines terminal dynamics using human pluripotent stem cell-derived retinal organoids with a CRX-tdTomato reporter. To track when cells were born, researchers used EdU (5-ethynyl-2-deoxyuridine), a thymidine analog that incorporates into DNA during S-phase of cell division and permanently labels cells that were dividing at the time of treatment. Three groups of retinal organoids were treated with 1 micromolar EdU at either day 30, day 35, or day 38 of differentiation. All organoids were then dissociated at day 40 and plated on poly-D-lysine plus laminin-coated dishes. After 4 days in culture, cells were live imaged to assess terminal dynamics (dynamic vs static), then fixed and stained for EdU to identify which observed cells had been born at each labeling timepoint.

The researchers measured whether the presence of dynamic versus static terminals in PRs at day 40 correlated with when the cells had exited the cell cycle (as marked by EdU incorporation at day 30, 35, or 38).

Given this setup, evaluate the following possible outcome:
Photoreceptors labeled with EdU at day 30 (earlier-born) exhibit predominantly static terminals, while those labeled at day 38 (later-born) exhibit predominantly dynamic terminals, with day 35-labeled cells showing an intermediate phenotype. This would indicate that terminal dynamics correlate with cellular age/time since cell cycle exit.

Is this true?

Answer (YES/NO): NO